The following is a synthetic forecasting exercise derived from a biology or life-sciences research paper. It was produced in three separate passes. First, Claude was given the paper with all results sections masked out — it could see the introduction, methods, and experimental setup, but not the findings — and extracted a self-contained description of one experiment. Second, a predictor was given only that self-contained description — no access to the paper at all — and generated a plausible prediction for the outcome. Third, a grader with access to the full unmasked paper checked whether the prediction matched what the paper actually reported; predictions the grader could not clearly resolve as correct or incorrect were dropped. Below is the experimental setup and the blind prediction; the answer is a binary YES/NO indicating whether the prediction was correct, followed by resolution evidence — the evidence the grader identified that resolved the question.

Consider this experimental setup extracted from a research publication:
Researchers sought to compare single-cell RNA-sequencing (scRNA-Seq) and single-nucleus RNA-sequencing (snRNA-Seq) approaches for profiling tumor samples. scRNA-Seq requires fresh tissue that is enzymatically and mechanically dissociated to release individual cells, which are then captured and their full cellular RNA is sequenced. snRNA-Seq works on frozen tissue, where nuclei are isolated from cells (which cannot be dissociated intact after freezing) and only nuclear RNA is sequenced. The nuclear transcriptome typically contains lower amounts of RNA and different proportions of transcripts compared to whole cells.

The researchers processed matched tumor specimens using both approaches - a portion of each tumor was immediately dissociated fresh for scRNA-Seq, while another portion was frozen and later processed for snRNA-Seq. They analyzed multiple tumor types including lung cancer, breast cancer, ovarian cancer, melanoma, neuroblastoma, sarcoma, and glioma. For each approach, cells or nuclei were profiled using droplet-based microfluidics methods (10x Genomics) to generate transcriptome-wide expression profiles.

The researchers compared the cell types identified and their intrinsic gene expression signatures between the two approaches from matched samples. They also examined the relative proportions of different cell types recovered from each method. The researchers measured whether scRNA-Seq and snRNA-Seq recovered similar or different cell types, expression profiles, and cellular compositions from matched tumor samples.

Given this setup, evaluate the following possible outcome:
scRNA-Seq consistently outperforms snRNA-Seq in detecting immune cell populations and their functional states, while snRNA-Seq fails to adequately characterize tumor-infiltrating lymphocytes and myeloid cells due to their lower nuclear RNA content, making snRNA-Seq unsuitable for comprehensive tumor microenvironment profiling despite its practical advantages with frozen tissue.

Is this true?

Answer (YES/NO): NO